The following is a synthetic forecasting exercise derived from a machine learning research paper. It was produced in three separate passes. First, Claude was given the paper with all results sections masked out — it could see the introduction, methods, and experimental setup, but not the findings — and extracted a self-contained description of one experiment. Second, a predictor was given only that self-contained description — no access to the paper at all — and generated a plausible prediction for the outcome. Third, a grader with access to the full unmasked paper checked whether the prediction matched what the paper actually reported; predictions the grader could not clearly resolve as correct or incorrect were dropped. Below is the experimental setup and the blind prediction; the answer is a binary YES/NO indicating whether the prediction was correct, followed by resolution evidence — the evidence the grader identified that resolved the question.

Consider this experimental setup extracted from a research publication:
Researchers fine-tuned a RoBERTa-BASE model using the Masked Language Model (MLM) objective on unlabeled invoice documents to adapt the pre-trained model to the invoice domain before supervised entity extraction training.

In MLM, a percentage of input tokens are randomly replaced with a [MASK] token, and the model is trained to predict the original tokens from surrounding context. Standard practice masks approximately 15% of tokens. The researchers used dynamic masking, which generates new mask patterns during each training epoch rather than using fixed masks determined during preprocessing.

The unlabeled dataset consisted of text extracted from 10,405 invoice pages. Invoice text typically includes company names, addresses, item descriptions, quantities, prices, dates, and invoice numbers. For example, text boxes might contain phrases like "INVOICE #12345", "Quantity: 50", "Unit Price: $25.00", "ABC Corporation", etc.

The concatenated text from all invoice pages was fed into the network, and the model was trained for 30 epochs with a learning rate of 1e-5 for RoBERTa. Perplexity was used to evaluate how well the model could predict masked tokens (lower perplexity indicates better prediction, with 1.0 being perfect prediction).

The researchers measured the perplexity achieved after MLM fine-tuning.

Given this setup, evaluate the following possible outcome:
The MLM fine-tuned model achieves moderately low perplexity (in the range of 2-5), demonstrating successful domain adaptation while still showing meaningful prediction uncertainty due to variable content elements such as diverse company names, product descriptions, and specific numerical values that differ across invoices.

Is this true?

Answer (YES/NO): NO